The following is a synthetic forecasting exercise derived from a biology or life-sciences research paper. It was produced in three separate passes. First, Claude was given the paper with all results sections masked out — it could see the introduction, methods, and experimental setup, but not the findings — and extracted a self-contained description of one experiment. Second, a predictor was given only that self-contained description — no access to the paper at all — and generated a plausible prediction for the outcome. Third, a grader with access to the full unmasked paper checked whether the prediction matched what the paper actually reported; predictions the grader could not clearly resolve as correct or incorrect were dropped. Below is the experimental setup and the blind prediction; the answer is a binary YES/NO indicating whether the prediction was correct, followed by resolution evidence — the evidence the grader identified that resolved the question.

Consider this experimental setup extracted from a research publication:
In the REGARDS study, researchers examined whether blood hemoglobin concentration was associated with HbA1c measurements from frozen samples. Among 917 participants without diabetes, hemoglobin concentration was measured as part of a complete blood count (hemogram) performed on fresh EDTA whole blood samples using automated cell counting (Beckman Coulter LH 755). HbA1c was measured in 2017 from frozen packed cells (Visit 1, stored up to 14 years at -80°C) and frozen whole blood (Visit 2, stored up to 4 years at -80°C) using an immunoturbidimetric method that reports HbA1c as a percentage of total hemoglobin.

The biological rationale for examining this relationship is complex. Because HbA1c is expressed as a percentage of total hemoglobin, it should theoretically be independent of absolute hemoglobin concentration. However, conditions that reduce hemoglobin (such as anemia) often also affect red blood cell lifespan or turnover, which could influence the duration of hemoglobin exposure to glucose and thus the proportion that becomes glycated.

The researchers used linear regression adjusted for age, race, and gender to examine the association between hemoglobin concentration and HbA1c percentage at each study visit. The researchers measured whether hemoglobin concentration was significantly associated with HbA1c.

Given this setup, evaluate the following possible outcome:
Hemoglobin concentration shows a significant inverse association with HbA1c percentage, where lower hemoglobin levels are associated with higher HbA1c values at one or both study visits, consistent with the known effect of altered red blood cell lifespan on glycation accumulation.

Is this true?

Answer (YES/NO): NO